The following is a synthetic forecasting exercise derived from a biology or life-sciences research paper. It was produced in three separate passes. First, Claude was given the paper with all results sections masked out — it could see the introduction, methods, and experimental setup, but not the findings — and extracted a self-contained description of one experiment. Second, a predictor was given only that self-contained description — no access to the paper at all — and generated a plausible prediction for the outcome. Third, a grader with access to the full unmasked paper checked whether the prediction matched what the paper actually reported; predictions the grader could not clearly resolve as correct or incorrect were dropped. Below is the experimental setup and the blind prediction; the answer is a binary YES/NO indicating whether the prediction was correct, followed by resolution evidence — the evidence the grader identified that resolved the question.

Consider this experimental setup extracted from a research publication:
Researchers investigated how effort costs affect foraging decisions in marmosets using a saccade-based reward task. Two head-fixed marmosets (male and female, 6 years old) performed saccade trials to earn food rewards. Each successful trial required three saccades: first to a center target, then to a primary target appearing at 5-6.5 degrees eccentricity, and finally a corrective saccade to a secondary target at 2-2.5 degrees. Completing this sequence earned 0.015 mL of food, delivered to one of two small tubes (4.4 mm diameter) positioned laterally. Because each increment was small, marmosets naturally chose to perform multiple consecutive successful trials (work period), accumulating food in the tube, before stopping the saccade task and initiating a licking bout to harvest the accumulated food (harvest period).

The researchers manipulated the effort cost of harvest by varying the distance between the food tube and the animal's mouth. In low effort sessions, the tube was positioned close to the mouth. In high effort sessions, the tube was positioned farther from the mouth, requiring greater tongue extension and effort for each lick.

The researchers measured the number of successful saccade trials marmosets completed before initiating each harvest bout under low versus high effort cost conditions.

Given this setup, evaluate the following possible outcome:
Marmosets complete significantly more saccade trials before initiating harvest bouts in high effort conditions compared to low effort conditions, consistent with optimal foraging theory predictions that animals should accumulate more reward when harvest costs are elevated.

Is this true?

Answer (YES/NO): YES